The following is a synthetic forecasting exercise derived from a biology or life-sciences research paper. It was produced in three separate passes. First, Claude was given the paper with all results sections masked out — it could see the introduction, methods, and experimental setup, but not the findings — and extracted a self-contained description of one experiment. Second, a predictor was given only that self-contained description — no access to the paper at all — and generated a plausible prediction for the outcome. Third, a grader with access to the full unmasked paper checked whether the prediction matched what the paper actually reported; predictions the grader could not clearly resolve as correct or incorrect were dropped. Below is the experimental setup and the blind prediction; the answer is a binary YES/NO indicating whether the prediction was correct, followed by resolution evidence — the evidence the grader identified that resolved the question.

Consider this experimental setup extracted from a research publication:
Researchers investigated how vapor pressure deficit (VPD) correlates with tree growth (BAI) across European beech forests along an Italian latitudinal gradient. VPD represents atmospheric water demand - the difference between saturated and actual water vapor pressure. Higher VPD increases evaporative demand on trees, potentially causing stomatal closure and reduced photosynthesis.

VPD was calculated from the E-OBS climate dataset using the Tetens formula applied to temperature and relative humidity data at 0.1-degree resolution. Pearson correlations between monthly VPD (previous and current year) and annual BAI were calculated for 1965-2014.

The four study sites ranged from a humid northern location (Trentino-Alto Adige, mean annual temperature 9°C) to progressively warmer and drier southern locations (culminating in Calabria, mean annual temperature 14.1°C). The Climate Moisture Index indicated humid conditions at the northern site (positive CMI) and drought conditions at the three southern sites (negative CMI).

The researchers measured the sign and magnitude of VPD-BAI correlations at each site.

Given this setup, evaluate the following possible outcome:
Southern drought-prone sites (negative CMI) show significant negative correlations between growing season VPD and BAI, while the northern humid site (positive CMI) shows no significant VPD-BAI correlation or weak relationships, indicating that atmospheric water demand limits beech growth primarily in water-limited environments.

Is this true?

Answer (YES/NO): YES